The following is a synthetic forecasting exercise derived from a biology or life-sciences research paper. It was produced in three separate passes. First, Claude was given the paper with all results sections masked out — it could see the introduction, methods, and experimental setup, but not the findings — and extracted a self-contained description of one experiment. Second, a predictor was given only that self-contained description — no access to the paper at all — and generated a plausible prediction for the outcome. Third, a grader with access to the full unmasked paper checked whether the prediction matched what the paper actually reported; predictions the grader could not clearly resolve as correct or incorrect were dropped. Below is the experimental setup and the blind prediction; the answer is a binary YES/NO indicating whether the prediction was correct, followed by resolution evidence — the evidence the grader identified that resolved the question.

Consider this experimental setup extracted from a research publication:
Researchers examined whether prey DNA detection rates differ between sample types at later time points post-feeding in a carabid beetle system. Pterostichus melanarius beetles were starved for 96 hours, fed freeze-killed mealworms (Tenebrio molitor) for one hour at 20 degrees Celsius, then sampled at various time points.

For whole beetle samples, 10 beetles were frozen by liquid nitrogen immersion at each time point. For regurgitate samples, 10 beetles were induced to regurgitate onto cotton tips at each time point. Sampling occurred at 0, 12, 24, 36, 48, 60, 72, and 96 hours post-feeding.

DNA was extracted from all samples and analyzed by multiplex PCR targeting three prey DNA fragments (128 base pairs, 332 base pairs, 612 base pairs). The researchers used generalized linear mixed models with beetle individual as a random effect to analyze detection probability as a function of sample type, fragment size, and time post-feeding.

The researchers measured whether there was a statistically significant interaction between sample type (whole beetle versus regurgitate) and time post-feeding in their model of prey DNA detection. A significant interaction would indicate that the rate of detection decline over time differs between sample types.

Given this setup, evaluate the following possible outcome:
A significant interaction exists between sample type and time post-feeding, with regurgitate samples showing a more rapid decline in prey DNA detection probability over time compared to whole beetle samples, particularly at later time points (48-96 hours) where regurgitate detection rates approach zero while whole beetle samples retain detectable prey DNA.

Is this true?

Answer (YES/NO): NO